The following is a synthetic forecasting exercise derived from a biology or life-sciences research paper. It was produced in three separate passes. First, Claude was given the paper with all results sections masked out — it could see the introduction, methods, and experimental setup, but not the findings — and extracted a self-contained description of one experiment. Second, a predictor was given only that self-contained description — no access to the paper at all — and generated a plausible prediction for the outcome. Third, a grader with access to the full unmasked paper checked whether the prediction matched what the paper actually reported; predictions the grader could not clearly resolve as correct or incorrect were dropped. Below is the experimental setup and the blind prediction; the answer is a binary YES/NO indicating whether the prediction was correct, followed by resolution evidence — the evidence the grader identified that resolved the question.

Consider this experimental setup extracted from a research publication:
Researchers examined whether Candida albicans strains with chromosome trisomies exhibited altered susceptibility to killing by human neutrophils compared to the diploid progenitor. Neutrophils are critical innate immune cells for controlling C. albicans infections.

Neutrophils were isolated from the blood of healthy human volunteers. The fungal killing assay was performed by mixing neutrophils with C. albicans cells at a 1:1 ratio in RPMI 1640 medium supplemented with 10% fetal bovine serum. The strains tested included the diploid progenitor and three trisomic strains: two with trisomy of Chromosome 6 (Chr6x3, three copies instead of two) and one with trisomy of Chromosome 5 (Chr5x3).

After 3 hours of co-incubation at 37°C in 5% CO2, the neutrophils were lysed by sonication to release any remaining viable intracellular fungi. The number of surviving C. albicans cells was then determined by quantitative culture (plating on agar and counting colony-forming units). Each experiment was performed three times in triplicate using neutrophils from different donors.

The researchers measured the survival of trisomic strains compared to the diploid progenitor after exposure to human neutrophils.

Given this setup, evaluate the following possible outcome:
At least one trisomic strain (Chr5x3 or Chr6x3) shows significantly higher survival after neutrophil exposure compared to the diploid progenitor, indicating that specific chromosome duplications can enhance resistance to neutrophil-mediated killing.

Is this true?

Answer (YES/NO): NO